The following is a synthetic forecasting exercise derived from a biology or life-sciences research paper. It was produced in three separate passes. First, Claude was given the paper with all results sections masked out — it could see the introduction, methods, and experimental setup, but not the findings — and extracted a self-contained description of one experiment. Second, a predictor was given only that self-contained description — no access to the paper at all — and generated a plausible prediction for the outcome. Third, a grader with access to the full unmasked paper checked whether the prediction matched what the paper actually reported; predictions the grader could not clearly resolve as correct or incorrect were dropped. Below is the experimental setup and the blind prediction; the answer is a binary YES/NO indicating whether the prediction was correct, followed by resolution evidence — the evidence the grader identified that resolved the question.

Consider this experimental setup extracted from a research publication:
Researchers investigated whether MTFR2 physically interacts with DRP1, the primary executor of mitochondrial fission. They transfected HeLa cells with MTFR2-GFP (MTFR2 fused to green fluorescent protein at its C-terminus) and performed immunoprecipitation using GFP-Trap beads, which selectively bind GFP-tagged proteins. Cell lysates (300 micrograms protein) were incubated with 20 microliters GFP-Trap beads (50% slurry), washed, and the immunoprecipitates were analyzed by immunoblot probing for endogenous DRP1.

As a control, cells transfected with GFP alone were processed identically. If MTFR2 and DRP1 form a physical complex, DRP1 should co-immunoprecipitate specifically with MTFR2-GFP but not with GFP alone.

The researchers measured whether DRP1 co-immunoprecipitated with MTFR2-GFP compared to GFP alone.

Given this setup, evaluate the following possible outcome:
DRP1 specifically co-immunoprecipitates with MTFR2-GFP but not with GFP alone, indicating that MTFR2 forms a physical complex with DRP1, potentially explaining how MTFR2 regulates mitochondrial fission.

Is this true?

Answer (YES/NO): NO